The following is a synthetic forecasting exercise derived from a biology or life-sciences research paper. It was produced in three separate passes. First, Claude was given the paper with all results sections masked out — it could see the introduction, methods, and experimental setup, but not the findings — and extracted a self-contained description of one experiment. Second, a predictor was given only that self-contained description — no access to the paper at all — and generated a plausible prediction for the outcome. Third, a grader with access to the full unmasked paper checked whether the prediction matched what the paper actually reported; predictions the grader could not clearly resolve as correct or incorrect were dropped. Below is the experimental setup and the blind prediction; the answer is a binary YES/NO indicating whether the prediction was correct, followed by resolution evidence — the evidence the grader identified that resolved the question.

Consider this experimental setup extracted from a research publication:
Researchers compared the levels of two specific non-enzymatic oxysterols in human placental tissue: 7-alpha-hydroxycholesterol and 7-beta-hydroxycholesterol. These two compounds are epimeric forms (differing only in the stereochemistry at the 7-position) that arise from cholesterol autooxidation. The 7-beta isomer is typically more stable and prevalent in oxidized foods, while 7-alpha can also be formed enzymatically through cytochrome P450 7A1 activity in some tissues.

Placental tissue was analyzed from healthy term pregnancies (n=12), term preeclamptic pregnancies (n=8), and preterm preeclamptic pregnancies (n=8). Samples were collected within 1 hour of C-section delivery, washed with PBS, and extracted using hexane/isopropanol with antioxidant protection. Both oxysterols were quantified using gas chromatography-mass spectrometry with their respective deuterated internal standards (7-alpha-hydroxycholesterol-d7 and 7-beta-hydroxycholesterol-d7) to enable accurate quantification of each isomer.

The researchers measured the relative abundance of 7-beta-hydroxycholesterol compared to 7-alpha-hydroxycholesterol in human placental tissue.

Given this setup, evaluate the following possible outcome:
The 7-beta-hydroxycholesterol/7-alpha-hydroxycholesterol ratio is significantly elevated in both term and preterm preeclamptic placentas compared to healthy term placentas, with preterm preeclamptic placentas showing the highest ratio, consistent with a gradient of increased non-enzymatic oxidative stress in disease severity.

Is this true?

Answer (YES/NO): NO